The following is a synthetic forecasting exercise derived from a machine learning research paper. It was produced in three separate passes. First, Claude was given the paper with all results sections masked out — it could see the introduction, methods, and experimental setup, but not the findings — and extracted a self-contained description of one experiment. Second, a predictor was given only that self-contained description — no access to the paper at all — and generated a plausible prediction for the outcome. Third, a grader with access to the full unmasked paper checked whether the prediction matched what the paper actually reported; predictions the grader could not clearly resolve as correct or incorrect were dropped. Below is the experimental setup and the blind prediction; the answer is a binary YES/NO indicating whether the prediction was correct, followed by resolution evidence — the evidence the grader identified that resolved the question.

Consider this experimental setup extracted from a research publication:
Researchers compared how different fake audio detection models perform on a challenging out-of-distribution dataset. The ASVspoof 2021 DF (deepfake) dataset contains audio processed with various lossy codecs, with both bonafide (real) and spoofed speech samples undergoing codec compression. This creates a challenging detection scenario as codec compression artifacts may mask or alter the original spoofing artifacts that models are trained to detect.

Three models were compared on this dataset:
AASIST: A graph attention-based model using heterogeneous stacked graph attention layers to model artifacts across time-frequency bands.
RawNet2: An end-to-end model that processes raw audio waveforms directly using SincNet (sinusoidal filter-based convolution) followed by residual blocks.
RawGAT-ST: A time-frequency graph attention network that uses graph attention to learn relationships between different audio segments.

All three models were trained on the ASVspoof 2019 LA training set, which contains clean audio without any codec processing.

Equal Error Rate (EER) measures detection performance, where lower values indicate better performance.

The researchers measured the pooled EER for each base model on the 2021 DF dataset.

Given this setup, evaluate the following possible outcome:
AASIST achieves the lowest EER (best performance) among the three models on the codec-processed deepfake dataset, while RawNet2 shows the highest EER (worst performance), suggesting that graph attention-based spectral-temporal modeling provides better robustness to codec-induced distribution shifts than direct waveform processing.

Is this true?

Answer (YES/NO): YES